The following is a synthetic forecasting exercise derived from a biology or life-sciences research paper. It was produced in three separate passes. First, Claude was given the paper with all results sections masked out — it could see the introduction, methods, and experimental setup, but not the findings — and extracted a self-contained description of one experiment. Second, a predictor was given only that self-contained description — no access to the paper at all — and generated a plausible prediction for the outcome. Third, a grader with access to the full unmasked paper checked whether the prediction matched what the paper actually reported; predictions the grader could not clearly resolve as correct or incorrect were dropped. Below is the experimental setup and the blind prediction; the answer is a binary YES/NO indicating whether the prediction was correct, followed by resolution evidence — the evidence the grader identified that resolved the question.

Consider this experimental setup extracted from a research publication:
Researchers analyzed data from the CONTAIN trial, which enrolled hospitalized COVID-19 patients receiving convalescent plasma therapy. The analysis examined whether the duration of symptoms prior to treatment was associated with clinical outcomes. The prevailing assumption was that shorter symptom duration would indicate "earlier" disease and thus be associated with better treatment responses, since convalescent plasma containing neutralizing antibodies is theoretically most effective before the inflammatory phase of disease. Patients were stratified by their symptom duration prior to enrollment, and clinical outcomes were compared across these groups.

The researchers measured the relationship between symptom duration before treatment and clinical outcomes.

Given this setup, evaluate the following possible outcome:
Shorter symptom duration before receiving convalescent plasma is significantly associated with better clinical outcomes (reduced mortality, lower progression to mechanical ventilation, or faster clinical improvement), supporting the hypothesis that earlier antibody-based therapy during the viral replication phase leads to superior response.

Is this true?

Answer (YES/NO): NO